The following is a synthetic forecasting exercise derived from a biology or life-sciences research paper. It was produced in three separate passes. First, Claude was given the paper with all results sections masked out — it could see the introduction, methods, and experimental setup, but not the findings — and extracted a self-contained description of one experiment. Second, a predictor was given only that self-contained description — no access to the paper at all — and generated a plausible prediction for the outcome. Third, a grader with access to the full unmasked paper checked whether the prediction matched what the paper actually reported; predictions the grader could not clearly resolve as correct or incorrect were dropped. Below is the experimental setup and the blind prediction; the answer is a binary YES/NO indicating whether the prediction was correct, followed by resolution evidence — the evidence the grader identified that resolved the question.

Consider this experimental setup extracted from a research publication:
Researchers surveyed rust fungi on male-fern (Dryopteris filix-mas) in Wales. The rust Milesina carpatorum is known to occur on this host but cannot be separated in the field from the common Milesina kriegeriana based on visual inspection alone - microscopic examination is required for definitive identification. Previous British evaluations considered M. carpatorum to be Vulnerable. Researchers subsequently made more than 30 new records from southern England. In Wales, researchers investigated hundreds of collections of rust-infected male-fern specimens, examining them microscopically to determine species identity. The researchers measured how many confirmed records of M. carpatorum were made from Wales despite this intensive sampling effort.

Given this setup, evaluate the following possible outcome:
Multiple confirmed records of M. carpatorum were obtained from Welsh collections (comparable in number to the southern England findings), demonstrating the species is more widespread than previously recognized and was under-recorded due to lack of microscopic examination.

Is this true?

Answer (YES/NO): NO